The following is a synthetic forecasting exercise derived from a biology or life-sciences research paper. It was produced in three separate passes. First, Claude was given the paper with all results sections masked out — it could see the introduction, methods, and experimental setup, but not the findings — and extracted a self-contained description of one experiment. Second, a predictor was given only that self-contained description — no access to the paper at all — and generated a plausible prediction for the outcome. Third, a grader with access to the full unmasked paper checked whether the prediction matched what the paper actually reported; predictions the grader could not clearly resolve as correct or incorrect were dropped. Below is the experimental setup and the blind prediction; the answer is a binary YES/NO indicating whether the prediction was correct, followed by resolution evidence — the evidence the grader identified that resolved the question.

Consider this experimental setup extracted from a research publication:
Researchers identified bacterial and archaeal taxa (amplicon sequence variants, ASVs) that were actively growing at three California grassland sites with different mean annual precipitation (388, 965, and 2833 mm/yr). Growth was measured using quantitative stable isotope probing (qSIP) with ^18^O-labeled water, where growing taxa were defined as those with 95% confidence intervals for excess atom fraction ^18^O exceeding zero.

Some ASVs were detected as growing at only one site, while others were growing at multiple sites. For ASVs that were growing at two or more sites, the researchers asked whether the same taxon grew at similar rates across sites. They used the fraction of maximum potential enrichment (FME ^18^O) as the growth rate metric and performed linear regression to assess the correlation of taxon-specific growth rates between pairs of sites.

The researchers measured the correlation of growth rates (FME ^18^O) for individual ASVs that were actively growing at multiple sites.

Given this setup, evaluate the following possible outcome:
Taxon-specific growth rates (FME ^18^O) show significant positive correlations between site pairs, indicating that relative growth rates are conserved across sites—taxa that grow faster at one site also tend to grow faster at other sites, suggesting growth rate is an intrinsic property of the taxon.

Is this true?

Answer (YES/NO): YES